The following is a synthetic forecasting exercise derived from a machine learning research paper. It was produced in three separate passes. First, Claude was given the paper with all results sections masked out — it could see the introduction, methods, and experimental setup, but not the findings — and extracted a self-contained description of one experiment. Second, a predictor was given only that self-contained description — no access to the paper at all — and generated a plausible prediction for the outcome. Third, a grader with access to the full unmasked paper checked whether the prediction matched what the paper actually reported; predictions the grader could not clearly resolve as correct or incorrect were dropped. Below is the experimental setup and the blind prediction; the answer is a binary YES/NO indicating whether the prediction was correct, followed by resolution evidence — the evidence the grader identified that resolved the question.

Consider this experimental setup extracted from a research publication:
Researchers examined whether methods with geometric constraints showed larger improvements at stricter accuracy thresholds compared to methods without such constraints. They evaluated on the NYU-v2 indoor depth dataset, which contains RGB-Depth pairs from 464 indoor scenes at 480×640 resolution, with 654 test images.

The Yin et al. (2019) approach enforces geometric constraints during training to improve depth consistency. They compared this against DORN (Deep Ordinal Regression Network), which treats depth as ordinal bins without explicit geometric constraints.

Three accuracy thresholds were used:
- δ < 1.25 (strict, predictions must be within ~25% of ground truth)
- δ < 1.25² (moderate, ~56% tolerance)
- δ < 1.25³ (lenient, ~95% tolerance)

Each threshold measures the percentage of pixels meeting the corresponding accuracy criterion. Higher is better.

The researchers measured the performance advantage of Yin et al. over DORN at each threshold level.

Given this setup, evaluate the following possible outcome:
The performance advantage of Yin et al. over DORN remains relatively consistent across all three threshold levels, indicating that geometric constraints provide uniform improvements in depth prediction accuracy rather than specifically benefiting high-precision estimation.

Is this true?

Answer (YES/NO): NO